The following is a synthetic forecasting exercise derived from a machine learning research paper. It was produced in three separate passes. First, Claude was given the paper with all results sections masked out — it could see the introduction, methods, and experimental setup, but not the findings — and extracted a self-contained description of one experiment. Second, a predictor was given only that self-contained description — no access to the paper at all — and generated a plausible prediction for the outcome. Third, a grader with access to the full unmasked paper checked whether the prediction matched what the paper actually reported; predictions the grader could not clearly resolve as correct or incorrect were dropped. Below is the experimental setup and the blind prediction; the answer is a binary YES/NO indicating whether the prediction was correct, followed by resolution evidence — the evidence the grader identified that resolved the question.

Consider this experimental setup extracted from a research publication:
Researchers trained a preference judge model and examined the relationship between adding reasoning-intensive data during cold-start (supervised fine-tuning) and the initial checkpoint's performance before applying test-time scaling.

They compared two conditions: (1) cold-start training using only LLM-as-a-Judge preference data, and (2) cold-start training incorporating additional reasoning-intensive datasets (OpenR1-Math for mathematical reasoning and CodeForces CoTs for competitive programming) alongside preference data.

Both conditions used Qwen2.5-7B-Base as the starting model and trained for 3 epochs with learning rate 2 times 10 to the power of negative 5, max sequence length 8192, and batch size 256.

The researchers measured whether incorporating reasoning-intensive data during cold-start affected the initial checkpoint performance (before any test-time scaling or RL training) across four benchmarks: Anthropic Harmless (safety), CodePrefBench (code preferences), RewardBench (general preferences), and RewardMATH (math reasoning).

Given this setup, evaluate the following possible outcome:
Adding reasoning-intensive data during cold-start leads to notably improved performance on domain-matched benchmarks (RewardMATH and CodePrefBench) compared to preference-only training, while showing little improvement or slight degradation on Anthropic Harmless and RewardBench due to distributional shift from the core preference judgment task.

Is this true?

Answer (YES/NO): NO